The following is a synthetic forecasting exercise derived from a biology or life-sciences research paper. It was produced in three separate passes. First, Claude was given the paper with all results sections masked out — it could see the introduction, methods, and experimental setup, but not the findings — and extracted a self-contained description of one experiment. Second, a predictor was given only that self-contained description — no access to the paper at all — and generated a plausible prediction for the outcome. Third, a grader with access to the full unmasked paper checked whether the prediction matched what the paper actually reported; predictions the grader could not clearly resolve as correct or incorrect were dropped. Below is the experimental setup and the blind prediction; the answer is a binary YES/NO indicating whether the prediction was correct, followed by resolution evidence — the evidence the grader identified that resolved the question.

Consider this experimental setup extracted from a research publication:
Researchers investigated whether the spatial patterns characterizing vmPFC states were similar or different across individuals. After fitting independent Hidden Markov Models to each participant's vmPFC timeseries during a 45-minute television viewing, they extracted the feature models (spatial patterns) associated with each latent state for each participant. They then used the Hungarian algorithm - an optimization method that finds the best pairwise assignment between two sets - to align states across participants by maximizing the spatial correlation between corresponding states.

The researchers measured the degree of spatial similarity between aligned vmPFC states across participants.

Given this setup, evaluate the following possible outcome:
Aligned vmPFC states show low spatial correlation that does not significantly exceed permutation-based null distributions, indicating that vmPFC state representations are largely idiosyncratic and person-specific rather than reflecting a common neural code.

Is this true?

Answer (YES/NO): NO